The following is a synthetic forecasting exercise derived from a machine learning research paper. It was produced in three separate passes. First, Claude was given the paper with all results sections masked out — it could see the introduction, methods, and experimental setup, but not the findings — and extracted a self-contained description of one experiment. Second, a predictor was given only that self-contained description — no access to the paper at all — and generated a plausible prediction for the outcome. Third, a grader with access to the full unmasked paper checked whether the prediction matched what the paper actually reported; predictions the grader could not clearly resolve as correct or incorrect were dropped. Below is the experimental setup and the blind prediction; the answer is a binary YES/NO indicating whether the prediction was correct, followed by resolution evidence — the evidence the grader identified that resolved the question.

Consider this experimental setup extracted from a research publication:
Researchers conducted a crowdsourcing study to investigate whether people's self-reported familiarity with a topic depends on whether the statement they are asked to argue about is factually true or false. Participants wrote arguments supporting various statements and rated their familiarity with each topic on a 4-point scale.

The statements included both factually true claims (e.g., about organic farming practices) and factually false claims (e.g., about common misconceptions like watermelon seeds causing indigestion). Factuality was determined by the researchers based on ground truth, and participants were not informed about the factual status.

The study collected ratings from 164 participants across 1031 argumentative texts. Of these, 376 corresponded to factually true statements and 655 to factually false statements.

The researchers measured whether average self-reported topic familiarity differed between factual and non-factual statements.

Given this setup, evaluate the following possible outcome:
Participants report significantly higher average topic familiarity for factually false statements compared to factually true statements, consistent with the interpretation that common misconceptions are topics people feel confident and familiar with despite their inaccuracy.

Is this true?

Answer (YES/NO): NO